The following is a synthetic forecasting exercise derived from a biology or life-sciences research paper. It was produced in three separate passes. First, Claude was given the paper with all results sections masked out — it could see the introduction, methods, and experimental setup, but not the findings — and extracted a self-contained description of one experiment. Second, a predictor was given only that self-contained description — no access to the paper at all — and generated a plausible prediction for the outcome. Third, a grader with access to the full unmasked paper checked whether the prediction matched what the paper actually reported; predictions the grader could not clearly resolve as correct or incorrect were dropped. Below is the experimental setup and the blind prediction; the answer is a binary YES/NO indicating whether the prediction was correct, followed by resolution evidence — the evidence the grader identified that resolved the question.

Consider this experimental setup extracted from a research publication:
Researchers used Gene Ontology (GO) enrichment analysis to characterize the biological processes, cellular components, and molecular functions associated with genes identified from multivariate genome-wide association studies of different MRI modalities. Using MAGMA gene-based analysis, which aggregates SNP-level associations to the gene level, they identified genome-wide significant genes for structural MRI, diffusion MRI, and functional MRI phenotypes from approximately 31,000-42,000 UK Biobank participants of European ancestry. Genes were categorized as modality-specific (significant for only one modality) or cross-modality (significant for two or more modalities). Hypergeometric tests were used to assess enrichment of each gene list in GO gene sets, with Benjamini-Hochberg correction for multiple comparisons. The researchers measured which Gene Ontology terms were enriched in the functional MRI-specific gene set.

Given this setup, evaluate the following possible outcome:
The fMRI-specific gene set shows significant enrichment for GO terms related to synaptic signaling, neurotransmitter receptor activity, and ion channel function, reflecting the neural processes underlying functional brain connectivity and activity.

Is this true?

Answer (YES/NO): NO